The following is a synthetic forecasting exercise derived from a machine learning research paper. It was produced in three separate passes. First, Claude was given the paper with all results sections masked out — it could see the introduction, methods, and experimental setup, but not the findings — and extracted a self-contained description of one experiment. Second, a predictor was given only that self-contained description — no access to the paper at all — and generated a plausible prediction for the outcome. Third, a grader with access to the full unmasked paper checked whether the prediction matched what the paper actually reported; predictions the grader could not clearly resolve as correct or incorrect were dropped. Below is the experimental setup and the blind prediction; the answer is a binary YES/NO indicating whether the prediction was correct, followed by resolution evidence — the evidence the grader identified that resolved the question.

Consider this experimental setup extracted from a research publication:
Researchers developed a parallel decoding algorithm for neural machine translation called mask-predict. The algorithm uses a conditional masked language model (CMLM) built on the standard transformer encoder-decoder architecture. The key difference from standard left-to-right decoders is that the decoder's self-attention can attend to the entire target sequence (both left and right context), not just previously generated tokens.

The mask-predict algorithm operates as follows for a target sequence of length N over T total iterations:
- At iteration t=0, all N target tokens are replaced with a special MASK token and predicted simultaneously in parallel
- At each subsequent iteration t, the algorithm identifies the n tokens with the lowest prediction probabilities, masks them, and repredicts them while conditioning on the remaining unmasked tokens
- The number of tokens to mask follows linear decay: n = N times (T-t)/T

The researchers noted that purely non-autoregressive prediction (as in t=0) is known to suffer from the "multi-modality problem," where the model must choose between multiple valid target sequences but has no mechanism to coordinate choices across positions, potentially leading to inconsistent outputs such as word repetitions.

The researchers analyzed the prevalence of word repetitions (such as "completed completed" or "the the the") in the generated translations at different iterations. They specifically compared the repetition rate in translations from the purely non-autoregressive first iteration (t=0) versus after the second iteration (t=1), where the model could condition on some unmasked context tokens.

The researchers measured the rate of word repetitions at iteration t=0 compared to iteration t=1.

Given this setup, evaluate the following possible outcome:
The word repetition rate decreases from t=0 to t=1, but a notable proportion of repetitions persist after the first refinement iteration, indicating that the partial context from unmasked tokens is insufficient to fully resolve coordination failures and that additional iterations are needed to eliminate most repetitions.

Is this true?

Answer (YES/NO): NO